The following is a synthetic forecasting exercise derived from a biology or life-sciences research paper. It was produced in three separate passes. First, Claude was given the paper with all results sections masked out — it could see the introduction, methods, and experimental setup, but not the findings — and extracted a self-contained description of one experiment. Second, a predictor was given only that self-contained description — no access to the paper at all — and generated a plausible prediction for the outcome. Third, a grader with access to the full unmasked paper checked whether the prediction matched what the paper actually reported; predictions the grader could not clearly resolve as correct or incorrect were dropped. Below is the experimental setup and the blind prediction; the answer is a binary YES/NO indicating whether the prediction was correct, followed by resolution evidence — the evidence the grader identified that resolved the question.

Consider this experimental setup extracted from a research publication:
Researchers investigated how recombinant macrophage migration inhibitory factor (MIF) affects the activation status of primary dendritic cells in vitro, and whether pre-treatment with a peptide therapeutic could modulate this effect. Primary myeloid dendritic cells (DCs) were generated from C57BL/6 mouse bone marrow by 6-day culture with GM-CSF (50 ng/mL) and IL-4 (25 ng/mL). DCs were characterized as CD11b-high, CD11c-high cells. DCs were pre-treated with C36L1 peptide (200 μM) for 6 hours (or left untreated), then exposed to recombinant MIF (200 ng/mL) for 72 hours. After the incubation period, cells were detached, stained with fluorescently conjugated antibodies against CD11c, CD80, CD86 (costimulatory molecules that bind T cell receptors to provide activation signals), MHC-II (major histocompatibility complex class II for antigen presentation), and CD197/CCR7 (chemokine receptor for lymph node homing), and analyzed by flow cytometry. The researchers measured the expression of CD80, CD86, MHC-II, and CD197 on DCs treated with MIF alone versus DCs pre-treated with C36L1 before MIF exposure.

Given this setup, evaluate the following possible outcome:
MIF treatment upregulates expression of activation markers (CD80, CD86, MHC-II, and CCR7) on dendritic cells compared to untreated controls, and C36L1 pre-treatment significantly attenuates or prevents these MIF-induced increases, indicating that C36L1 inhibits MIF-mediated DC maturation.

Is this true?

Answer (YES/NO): NO